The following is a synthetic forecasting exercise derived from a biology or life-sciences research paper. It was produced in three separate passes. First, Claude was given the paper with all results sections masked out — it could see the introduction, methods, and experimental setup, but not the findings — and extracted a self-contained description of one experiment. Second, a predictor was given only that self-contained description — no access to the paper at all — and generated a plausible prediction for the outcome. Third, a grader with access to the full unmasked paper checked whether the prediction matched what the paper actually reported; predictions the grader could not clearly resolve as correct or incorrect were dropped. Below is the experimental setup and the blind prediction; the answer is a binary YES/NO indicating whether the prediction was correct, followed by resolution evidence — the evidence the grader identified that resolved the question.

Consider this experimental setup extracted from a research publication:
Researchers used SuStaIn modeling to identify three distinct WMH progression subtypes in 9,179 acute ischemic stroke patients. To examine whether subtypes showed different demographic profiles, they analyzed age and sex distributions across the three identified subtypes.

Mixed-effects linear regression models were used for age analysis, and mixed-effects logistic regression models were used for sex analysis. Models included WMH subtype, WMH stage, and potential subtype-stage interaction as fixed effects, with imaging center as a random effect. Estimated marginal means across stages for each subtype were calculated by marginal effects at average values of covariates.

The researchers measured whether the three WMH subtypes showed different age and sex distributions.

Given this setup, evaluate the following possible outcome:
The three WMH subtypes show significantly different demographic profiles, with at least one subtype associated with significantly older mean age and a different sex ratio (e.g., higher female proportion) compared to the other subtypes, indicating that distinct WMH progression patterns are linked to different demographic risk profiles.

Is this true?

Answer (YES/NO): YES